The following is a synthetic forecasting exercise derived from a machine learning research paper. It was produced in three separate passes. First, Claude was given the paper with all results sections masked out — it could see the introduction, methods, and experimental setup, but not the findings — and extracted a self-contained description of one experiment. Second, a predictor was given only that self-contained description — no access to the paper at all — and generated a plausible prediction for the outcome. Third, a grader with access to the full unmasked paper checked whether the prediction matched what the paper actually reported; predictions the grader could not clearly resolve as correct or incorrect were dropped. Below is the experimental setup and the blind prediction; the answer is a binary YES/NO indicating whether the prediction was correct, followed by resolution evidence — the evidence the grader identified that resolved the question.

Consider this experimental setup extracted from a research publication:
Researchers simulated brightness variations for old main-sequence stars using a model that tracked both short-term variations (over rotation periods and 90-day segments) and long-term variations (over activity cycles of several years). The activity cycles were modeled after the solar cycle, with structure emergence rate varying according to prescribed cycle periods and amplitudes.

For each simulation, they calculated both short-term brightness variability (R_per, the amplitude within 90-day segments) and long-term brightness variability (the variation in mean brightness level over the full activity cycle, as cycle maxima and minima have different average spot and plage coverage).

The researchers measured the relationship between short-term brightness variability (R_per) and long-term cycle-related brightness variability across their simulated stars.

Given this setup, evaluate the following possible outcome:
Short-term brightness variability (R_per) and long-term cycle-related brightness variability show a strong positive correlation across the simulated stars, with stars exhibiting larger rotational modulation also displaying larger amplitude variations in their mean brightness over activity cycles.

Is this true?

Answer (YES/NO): NO